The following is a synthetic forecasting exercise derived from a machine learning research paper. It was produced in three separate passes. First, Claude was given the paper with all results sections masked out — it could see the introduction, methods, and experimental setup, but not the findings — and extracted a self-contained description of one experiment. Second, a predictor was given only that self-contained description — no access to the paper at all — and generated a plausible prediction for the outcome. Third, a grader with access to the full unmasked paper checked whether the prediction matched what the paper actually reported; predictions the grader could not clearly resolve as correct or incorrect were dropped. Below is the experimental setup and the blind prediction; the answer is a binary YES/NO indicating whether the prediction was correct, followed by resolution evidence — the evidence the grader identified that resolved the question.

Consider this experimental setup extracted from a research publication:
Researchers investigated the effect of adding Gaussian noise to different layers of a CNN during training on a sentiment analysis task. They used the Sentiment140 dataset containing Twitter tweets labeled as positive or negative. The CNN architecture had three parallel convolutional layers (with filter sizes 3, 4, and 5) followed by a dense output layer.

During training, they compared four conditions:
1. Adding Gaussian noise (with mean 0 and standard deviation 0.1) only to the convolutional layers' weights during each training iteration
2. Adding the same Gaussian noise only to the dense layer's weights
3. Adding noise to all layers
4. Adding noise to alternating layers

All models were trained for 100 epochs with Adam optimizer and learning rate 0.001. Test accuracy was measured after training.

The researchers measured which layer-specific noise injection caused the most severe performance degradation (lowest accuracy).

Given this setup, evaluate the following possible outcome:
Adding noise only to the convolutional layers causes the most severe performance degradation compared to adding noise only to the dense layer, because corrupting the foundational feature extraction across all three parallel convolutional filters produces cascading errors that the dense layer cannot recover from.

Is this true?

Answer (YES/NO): YES